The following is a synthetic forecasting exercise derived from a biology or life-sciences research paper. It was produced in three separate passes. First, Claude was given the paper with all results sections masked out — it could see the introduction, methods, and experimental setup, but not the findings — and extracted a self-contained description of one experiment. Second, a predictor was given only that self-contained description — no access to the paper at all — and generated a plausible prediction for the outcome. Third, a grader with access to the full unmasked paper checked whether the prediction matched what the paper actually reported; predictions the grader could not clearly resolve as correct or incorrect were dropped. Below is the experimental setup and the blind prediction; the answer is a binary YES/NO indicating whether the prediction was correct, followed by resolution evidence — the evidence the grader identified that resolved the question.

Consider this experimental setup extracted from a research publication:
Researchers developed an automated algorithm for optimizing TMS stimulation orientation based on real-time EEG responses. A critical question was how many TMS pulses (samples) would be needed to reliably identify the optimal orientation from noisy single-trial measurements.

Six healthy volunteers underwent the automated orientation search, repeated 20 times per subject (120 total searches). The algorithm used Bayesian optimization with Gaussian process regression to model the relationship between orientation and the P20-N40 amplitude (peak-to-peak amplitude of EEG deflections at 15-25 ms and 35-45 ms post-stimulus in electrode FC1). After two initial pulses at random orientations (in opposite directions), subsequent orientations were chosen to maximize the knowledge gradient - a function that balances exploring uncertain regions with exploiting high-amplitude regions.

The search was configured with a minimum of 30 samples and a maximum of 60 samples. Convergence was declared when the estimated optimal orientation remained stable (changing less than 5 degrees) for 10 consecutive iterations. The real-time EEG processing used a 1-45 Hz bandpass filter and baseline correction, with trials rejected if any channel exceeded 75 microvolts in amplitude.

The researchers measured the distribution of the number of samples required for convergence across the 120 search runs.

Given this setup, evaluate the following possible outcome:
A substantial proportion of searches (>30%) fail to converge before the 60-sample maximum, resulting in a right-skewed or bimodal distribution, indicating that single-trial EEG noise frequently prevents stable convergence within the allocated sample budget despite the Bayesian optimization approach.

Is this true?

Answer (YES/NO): NO